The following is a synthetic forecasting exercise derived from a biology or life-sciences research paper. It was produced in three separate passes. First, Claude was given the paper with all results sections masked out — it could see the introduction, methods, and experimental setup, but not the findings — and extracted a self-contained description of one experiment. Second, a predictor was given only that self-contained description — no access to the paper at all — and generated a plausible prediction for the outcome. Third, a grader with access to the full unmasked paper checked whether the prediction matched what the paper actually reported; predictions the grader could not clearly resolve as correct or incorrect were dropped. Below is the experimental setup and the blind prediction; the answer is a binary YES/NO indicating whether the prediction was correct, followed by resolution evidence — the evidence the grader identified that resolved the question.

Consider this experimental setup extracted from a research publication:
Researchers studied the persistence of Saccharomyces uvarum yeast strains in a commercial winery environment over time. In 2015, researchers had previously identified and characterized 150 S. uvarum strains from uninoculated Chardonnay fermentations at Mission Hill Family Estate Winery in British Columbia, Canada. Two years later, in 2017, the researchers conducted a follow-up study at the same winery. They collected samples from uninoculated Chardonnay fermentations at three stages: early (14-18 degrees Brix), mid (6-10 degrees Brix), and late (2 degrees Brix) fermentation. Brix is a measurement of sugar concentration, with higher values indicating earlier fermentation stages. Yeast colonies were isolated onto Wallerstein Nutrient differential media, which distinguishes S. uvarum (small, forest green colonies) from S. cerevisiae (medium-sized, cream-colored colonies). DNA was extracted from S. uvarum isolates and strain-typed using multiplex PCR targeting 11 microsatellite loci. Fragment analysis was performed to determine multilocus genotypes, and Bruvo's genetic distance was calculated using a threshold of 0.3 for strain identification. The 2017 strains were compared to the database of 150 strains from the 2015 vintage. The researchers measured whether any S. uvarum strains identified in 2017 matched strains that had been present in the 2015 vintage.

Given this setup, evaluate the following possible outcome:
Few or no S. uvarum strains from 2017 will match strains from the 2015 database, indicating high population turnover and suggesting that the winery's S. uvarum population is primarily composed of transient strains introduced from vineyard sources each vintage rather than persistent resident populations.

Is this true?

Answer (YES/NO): NO